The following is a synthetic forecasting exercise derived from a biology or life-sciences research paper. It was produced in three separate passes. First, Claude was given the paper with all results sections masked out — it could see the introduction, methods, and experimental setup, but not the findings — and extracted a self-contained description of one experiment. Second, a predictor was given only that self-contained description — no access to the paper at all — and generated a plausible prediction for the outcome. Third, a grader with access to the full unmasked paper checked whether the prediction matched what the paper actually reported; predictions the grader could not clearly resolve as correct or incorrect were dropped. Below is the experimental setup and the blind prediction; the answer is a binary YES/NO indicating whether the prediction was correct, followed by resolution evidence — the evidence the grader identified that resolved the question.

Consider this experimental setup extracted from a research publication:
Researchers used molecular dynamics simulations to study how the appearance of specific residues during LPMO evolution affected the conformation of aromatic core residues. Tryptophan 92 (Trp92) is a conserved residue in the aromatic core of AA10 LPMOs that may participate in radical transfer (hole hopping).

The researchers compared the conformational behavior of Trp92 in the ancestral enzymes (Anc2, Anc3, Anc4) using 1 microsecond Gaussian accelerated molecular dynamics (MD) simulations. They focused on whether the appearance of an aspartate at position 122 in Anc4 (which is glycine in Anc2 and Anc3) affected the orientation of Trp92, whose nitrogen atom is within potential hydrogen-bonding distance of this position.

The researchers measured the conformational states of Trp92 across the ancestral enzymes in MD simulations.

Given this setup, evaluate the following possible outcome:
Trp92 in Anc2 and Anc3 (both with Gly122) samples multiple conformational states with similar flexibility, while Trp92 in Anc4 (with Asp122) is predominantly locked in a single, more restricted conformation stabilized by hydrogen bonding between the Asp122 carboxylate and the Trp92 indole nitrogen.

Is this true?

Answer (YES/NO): NO